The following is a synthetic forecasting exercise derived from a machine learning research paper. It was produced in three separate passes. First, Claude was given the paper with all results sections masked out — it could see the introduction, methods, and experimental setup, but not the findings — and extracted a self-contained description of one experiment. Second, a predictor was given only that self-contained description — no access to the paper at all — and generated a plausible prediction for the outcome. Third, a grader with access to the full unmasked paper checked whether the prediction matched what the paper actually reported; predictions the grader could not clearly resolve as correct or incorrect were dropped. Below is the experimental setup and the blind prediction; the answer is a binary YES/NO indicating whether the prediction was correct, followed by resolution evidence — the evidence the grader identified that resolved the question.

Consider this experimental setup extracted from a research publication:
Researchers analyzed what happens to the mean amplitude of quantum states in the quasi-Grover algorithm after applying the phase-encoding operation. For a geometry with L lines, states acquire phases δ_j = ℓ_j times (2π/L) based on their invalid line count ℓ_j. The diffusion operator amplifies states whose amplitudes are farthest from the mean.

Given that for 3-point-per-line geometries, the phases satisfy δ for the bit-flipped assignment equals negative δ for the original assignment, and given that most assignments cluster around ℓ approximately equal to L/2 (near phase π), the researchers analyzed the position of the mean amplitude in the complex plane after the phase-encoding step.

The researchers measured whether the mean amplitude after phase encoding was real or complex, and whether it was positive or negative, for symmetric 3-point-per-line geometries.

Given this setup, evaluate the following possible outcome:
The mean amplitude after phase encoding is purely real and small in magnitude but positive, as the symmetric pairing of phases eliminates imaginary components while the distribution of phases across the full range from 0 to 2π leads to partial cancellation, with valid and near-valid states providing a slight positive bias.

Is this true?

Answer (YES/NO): NO